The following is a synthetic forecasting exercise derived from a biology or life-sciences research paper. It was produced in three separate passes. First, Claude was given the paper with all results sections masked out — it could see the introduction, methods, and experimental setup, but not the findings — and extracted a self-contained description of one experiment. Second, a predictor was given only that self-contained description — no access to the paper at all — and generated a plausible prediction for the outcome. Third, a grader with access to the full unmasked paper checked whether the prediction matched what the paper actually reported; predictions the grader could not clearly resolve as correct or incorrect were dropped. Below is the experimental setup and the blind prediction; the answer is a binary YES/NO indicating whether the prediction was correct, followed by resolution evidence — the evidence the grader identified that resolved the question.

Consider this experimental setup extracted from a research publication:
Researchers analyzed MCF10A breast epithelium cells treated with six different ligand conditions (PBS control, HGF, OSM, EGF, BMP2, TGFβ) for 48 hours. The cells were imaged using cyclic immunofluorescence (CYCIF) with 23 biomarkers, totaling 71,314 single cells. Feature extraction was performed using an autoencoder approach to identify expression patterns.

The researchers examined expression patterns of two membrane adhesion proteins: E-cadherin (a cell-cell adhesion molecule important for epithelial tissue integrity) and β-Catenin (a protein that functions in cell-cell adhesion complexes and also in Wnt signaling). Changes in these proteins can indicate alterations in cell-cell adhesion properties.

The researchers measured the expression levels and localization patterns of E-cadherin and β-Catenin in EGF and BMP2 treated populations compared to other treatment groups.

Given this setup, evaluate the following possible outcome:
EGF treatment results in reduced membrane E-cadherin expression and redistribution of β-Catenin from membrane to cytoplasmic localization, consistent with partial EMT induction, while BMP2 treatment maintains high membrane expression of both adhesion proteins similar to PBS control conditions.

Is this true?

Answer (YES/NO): NO